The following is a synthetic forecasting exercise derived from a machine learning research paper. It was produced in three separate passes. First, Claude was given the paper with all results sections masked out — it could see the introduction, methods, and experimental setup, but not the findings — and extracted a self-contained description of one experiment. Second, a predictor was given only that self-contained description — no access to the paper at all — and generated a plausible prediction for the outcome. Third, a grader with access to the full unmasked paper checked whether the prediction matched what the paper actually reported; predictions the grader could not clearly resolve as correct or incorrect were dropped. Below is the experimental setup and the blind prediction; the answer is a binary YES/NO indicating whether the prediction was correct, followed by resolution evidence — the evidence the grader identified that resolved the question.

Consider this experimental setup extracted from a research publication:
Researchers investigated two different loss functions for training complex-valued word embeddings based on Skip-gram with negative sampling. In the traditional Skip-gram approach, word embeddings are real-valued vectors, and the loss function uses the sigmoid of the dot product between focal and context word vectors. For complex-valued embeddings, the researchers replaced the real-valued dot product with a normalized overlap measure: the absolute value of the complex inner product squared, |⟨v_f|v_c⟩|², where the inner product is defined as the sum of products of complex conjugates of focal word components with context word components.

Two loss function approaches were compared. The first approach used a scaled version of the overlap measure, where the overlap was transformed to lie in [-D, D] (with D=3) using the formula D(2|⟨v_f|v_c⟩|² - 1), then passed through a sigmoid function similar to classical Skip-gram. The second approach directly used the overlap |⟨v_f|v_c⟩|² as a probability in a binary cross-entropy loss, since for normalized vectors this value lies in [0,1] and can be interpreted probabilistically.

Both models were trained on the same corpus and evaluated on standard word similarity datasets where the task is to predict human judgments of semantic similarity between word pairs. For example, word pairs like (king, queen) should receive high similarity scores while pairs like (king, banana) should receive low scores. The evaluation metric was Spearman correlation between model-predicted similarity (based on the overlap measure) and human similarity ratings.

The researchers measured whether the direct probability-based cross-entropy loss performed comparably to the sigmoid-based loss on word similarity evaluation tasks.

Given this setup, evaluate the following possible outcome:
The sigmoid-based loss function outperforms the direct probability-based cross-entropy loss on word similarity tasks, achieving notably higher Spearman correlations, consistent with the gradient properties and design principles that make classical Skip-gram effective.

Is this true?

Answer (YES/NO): NO